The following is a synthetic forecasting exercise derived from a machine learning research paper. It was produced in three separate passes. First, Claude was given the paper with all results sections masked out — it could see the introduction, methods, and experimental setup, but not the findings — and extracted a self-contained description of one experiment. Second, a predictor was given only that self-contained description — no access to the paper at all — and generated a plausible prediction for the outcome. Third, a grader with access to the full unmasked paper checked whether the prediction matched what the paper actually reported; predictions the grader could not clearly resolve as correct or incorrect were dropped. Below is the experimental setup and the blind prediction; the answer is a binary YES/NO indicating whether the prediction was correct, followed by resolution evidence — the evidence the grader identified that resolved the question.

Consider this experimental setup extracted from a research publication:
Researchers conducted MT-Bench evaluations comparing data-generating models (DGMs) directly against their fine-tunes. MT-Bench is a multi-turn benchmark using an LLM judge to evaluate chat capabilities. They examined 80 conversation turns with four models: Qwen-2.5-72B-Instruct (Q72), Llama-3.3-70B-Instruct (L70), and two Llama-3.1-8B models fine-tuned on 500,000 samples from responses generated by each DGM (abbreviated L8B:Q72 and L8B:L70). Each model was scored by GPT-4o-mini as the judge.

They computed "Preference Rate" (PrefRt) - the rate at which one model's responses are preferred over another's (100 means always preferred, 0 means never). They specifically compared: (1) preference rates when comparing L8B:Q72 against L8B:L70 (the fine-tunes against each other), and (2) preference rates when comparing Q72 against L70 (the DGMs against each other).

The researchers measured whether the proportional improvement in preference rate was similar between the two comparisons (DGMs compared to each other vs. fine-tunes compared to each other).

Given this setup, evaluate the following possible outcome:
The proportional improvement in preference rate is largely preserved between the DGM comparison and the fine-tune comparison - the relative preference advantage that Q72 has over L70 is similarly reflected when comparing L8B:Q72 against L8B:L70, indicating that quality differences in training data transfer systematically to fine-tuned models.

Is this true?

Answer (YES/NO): YES